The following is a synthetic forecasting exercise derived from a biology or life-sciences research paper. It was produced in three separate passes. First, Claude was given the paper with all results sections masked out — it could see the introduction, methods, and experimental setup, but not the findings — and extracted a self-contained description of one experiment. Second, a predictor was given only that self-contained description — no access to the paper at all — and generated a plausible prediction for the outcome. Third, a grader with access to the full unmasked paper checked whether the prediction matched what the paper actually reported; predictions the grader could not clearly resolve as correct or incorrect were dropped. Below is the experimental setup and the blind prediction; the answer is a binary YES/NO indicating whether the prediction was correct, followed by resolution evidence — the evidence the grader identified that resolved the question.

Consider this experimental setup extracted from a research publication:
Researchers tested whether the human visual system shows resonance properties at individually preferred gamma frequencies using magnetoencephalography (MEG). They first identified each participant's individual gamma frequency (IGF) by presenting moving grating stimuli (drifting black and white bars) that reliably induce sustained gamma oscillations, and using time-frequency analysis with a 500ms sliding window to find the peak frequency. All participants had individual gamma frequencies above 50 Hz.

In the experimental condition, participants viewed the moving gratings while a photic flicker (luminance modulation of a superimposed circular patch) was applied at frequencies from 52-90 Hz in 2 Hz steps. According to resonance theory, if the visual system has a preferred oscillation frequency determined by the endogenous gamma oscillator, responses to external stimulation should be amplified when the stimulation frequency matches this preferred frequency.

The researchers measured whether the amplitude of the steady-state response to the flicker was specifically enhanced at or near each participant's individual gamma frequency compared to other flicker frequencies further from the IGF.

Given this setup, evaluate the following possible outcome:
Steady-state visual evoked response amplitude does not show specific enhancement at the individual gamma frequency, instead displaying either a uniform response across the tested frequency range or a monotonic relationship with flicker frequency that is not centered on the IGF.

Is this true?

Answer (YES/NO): YES